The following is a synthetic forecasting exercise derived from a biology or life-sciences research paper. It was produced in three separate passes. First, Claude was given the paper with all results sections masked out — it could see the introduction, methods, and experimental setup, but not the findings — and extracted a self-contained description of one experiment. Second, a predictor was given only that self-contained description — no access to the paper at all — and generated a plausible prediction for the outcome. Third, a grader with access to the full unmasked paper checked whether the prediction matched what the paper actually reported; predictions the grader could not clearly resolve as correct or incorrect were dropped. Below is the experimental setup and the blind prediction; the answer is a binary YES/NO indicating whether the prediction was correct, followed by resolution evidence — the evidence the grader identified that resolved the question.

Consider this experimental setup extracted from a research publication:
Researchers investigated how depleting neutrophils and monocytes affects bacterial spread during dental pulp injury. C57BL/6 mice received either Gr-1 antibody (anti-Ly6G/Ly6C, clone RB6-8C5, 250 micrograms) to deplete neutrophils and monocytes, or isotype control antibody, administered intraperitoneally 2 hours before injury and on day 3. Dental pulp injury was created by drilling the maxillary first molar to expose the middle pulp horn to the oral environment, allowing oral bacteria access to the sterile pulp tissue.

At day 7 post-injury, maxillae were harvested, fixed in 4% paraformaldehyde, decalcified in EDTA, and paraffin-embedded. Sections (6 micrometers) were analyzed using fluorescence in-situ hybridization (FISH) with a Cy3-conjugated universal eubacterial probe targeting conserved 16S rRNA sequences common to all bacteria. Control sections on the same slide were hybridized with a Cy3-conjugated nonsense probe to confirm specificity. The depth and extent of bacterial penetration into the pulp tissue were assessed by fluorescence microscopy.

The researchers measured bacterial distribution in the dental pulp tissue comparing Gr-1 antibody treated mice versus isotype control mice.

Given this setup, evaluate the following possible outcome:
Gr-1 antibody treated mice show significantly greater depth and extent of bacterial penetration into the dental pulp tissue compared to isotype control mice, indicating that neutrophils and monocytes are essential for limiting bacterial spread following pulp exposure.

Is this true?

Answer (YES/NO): YES